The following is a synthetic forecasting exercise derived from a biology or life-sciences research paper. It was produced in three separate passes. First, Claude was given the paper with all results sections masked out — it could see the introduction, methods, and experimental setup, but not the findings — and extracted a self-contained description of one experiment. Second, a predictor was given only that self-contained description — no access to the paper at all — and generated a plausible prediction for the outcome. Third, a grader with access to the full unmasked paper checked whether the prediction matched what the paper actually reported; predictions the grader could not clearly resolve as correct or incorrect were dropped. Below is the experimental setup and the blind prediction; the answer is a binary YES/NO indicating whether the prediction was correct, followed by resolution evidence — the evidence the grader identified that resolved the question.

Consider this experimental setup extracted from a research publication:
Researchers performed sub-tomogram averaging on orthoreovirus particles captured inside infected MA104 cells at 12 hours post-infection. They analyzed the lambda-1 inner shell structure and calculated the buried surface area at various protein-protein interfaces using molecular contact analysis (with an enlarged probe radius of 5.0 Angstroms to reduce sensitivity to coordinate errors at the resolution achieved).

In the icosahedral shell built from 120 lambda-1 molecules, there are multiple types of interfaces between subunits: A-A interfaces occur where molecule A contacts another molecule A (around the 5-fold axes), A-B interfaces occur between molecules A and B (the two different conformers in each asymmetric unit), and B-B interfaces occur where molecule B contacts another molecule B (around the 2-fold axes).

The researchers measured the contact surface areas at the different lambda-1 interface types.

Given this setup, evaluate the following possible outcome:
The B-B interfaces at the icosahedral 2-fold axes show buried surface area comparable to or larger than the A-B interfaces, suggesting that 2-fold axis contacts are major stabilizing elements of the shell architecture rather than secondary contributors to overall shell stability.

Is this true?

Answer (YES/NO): NO